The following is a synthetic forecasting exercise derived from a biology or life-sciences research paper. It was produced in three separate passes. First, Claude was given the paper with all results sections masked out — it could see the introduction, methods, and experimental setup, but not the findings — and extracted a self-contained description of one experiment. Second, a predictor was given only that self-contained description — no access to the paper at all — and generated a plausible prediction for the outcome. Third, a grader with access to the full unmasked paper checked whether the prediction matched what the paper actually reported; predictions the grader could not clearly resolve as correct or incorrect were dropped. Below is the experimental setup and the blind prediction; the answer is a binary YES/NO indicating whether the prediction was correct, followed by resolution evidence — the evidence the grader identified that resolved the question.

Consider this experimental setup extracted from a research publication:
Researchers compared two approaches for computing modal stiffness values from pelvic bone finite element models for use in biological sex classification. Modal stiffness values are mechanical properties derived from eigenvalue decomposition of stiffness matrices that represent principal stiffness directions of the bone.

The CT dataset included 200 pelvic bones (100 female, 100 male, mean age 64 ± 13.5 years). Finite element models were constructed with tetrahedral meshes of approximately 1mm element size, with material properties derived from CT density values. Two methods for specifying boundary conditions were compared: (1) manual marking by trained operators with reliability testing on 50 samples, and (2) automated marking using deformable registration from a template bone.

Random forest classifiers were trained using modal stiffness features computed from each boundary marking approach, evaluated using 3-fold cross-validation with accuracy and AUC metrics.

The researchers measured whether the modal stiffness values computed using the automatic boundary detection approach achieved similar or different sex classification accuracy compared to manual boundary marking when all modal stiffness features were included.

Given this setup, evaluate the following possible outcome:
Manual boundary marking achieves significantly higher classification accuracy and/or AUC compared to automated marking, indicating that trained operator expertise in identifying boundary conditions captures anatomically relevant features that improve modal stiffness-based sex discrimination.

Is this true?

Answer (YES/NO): NO